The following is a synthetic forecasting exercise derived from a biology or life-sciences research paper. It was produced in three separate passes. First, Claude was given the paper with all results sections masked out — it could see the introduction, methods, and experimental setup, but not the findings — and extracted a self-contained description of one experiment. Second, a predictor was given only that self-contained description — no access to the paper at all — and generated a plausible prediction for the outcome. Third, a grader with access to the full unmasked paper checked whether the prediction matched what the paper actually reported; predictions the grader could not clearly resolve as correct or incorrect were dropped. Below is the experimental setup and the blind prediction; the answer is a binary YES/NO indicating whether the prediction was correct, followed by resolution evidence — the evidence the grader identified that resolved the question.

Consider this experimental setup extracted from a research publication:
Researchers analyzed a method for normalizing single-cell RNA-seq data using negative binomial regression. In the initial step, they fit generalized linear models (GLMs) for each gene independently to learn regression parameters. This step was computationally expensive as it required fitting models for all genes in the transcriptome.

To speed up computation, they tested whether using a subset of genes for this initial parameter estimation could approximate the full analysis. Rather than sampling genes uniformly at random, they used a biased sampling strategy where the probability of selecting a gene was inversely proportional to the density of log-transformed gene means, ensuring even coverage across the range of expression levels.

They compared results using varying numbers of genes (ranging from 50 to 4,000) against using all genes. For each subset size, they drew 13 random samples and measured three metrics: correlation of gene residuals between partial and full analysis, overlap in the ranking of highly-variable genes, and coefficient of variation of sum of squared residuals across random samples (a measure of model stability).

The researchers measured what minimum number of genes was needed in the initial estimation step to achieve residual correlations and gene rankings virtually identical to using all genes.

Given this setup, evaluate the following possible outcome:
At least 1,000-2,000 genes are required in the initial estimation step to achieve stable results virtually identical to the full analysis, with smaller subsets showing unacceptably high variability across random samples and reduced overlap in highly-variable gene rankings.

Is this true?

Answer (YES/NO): NO